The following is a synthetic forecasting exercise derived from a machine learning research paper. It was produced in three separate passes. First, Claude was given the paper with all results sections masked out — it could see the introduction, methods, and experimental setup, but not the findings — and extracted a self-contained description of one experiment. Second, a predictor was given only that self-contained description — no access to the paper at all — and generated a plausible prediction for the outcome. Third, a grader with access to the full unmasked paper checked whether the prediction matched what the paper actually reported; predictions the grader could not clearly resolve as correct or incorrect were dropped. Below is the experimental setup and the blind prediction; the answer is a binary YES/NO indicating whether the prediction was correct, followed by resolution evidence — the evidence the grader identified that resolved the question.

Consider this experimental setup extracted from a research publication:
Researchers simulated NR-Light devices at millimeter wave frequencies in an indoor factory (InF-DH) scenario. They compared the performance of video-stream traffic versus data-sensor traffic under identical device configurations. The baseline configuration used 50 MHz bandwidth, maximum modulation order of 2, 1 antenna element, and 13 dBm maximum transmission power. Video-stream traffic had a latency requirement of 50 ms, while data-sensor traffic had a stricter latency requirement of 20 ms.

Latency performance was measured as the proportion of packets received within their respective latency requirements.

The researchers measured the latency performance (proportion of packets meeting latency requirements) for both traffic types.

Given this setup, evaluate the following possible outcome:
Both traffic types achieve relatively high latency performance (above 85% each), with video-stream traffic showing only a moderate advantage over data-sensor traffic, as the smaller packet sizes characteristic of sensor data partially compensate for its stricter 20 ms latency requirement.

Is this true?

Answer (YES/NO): NO